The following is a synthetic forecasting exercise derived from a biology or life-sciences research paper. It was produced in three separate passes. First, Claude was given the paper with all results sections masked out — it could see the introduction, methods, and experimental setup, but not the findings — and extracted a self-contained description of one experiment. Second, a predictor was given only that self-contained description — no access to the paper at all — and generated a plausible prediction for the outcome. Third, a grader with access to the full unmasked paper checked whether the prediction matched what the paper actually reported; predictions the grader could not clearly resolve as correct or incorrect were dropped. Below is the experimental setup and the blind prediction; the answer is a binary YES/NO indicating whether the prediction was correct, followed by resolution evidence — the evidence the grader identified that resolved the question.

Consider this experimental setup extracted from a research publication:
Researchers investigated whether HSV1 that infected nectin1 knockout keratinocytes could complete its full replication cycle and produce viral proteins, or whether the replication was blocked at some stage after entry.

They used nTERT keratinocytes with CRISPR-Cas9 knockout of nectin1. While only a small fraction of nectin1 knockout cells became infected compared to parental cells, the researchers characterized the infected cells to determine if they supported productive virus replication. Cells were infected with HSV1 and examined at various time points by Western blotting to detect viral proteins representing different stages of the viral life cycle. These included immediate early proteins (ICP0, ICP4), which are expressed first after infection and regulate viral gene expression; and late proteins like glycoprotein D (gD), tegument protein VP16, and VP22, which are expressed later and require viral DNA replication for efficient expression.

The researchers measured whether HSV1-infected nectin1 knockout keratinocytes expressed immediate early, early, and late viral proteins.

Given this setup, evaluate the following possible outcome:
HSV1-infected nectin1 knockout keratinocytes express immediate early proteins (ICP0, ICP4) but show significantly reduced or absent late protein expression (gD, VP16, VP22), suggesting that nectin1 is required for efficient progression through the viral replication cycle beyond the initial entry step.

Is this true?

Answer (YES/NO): NO